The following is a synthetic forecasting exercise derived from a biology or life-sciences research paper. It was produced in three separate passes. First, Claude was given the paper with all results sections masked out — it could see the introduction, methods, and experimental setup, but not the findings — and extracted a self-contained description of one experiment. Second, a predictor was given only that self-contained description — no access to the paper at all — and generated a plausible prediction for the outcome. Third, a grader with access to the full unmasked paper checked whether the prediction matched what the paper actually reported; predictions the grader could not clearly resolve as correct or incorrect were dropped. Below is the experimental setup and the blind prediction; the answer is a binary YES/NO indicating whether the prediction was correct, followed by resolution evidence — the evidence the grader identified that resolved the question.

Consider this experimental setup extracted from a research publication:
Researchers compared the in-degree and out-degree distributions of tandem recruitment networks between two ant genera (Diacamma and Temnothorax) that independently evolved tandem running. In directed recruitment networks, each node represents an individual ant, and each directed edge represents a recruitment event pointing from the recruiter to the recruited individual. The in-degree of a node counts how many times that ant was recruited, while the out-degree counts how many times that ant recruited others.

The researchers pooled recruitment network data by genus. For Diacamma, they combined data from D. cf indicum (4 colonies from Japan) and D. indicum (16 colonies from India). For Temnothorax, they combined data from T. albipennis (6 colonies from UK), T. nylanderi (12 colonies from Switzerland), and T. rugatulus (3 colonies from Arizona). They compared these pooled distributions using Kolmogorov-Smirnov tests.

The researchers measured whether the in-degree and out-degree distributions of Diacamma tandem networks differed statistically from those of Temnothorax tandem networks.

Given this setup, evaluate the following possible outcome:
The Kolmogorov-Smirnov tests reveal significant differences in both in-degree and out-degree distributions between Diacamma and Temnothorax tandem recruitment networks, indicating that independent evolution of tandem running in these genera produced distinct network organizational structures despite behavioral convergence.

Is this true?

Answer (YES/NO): YES